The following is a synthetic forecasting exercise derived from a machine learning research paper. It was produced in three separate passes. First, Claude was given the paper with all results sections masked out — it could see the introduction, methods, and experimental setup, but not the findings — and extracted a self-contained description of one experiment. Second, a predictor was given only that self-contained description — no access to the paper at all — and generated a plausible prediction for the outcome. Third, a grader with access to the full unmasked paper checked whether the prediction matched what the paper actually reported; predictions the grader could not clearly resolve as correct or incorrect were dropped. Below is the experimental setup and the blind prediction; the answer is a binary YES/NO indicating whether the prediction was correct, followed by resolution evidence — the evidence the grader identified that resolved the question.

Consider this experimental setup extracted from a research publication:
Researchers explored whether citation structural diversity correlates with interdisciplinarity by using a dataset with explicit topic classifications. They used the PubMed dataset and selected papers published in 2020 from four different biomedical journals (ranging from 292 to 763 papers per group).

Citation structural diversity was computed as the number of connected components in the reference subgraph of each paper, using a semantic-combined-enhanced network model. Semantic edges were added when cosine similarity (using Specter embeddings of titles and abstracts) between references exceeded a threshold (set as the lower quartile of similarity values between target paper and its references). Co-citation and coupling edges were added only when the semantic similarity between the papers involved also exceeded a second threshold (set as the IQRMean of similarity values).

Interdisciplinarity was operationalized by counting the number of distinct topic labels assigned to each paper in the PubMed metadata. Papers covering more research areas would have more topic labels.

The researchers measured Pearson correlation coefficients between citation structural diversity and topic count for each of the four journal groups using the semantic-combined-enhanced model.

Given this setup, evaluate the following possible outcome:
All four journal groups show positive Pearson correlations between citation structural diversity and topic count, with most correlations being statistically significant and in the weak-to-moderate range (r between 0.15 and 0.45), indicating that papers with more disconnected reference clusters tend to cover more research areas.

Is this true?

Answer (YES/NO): NO